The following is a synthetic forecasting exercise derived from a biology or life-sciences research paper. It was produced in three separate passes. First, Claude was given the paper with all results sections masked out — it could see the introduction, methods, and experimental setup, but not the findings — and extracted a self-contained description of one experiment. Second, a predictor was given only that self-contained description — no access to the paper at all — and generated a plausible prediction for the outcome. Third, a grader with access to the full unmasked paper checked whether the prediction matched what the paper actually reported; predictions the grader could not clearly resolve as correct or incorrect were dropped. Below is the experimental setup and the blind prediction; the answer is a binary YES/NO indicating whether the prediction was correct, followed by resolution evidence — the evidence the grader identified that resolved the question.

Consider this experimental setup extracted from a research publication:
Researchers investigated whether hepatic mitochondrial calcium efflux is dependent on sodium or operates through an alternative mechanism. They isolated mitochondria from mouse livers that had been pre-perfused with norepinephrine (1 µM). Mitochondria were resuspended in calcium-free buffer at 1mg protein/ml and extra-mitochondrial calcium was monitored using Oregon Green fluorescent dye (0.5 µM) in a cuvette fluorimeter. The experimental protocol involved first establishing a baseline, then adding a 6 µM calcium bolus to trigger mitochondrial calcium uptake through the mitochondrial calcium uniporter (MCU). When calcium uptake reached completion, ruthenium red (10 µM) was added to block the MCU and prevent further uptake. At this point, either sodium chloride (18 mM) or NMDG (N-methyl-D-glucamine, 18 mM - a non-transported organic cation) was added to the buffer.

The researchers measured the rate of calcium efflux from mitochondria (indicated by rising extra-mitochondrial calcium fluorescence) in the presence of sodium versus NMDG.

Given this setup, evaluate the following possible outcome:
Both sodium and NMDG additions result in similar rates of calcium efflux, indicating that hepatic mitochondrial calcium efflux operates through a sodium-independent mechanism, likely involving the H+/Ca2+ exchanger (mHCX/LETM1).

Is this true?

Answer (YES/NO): NO